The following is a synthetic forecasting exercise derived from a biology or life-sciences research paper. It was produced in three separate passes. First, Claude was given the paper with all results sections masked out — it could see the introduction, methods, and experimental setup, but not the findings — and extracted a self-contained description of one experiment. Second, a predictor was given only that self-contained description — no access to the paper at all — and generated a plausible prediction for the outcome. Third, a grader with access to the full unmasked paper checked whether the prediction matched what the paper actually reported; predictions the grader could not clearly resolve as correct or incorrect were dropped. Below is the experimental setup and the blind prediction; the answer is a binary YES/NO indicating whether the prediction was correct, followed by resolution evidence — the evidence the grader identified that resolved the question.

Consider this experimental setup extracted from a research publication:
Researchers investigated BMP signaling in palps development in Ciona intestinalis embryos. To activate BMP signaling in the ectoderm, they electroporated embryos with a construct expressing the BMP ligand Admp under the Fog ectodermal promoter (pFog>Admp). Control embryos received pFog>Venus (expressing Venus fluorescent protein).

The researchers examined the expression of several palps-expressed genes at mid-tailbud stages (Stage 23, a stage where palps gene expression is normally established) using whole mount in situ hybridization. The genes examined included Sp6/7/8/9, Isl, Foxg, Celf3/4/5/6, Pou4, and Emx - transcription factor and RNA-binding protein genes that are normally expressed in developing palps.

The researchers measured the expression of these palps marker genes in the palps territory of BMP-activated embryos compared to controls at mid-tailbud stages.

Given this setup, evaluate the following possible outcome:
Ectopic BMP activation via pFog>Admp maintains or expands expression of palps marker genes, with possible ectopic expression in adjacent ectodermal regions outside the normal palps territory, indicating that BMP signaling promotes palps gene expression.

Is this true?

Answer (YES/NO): NO